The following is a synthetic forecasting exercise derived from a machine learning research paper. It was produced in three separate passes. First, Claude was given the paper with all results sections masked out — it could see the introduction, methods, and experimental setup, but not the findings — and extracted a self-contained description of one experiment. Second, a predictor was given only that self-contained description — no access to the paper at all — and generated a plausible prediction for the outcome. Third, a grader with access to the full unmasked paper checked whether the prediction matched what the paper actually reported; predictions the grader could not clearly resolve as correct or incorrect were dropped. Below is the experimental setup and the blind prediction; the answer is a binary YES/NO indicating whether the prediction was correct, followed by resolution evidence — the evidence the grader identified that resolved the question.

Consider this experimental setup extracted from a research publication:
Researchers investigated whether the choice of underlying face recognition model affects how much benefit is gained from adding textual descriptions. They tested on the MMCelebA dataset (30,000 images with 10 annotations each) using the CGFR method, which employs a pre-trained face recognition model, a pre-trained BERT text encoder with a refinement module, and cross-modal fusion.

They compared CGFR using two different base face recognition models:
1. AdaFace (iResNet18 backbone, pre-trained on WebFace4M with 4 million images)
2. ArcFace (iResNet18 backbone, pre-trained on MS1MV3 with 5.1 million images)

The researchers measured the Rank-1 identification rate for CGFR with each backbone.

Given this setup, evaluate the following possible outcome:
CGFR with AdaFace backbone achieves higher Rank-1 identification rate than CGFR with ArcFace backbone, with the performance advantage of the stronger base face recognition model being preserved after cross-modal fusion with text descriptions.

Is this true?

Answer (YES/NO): NO